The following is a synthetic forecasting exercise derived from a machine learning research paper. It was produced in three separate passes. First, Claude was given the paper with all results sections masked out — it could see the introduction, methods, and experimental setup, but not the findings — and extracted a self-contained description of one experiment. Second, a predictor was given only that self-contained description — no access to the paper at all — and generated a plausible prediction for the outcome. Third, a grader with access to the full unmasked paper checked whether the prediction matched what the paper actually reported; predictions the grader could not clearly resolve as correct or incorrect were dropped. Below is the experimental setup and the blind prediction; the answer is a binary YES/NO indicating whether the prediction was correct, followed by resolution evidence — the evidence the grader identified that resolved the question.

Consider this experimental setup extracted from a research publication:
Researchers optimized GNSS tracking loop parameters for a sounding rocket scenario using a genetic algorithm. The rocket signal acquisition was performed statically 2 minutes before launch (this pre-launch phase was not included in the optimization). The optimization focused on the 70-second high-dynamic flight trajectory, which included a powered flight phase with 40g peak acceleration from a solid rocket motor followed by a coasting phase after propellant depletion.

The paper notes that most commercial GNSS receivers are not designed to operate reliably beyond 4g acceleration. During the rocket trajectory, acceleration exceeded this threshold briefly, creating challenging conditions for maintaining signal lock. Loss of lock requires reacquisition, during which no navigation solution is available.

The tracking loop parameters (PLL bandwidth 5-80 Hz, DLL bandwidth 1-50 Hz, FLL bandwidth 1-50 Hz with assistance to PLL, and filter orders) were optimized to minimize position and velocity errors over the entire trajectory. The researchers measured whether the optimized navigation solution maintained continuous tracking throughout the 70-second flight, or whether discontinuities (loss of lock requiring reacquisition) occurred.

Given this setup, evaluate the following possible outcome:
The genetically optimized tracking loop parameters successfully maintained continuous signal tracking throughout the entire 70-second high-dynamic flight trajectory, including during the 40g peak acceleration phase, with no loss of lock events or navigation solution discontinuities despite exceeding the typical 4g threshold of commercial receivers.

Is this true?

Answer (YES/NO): YES